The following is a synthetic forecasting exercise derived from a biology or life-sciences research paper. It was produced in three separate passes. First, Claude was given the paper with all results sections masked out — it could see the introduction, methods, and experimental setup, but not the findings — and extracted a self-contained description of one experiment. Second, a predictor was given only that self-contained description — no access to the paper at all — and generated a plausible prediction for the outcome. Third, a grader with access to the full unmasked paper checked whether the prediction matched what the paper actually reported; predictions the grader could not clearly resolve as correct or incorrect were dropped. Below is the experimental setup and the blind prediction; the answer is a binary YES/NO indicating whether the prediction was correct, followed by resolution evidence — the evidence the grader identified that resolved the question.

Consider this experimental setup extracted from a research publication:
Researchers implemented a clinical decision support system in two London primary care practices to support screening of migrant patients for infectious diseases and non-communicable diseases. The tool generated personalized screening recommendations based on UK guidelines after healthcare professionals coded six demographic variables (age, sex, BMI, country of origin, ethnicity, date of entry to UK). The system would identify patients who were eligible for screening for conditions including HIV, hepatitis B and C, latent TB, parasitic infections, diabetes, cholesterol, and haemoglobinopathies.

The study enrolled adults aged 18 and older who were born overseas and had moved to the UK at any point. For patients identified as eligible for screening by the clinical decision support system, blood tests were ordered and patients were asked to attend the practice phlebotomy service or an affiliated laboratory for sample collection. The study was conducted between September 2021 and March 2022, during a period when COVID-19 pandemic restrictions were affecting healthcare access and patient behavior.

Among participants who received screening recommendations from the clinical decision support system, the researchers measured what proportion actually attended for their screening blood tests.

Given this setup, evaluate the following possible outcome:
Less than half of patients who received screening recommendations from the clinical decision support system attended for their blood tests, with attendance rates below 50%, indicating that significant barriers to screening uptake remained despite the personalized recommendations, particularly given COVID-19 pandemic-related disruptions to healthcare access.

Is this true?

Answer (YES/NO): NO